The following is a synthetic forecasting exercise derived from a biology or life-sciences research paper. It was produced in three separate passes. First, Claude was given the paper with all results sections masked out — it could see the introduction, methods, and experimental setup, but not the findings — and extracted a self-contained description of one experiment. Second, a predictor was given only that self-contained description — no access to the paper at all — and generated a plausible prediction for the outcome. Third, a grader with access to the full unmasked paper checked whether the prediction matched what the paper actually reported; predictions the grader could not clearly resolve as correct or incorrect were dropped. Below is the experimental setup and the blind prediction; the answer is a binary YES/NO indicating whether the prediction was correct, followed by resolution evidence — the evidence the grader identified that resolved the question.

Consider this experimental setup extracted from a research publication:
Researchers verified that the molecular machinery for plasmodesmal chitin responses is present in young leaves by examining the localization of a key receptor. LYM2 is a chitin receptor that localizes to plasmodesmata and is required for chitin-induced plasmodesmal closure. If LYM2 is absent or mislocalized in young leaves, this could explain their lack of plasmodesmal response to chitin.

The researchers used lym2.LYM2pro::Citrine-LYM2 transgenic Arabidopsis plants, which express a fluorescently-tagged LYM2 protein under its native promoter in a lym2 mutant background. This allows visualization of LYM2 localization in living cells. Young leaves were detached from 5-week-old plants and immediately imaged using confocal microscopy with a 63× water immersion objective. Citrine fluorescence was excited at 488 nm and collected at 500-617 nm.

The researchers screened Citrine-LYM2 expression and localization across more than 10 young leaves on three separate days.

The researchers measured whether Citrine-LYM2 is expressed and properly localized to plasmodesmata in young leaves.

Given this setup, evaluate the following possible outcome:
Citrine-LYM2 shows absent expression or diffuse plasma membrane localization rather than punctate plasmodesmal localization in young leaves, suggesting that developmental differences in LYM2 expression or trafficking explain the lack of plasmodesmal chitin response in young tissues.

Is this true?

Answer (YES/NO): NO